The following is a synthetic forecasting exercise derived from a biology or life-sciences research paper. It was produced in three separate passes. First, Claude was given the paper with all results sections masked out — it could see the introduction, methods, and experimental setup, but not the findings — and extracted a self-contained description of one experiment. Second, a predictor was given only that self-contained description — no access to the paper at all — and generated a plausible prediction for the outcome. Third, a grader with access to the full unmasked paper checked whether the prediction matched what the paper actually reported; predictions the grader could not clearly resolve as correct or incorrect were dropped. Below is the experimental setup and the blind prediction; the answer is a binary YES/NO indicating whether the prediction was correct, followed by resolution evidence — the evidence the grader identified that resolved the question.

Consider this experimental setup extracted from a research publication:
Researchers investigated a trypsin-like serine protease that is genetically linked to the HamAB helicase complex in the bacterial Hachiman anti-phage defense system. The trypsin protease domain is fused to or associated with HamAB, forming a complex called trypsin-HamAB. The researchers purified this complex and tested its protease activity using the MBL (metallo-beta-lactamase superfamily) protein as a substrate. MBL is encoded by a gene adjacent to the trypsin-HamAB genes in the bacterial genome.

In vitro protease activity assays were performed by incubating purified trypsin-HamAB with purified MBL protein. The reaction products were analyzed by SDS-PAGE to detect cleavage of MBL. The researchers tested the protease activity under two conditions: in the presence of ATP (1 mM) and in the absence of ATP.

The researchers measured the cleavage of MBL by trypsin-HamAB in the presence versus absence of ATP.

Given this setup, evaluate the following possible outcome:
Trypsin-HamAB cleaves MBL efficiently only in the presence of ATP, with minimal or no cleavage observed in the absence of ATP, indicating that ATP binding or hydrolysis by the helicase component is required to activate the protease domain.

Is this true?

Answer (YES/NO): NO